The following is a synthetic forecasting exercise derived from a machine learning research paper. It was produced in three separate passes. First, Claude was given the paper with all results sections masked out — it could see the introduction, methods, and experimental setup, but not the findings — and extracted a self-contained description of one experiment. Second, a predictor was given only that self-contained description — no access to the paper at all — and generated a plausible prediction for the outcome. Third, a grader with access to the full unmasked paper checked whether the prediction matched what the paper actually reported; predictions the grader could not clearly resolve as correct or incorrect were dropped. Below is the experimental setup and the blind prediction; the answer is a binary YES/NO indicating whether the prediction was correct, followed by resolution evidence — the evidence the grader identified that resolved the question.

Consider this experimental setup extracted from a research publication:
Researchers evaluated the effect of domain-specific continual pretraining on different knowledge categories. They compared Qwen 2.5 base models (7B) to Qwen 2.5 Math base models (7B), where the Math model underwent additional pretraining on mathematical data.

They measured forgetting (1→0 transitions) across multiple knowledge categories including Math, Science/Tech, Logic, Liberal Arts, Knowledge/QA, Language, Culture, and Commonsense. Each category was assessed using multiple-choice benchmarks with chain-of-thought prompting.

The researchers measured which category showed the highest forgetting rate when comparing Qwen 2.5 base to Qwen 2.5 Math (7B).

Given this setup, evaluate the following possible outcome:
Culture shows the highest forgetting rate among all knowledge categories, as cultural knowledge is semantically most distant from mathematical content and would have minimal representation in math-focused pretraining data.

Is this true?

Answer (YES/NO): NO